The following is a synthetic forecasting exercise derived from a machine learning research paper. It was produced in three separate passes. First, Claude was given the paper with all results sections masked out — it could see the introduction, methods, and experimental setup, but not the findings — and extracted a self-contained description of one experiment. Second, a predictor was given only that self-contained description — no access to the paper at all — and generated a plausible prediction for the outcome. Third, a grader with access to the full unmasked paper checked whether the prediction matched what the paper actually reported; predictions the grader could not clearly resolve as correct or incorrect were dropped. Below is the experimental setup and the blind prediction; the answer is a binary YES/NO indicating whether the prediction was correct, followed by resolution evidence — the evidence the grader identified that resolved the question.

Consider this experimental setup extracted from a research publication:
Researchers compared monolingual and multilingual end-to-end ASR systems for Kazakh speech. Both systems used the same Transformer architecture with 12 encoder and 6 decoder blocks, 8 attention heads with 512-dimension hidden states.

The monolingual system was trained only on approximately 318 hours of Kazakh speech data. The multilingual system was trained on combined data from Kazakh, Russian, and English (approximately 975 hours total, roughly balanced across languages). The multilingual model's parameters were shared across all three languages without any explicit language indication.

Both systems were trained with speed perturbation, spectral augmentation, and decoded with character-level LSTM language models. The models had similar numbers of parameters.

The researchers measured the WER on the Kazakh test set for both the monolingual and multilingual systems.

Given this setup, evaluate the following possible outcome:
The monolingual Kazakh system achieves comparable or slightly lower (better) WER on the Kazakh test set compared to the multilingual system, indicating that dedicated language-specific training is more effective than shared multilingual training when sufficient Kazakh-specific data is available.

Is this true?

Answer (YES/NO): NO